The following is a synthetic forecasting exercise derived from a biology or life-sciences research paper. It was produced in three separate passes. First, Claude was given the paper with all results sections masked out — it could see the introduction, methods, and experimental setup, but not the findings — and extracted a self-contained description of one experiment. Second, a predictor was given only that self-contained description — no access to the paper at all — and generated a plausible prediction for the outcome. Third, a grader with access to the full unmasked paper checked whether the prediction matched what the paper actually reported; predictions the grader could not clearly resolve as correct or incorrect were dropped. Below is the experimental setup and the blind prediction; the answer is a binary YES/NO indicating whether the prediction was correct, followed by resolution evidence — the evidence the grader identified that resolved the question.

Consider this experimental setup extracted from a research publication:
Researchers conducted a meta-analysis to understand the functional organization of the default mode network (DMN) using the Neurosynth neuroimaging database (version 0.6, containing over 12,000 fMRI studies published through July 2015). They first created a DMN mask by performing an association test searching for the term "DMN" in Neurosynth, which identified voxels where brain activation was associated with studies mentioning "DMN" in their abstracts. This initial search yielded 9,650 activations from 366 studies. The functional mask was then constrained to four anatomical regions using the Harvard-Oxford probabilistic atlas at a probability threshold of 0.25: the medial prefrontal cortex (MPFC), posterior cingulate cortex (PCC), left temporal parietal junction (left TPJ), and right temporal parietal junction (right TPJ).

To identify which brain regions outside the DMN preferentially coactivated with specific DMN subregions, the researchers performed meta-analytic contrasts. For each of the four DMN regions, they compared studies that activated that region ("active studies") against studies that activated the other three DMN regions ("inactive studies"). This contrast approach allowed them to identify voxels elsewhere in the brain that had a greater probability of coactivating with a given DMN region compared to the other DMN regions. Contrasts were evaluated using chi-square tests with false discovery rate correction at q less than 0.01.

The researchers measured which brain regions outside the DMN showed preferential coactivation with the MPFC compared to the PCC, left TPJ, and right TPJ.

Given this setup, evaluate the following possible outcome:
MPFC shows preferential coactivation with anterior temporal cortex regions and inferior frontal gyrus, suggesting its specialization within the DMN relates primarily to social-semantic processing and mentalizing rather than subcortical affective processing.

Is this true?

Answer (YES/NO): NO